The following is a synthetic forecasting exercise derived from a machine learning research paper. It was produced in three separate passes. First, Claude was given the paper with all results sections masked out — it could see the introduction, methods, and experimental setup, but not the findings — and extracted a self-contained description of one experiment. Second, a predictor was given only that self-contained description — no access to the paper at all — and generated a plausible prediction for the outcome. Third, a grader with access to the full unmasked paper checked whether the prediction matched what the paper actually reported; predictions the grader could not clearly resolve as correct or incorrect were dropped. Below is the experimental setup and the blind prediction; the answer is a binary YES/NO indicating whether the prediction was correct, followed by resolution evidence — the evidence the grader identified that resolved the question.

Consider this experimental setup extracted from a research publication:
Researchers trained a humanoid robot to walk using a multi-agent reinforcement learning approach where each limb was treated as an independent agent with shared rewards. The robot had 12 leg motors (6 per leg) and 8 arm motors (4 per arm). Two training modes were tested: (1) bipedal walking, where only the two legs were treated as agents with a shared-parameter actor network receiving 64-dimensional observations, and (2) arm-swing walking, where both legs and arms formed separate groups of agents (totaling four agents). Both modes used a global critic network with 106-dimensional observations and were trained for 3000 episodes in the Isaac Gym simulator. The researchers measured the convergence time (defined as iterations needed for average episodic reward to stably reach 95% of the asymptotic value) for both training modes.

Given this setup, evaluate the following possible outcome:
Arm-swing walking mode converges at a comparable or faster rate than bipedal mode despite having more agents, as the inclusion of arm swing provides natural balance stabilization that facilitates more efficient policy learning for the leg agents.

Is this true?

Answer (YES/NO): YES